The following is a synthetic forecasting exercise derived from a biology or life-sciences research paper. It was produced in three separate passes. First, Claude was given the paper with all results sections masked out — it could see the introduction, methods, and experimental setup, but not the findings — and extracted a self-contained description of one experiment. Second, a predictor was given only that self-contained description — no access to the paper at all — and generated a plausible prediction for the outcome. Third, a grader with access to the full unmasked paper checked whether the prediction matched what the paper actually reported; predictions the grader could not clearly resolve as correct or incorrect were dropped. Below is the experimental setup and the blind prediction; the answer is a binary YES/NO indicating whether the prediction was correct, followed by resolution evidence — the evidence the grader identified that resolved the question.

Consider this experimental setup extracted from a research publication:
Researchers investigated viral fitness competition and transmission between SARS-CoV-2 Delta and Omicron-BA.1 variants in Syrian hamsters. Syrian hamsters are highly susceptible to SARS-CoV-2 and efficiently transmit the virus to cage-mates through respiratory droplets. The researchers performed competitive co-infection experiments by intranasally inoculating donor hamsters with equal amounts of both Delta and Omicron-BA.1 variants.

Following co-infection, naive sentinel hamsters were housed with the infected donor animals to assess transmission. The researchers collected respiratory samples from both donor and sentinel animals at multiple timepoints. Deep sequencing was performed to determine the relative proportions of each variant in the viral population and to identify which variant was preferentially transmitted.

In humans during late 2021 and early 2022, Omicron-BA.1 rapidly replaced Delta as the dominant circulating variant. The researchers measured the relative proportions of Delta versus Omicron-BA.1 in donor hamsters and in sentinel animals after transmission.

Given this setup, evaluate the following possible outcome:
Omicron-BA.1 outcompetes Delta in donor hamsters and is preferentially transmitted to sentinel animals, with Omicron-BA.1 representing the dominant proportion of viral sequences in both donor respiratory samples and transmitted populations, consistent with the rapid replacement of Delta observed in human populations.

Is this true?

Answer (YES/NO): NO